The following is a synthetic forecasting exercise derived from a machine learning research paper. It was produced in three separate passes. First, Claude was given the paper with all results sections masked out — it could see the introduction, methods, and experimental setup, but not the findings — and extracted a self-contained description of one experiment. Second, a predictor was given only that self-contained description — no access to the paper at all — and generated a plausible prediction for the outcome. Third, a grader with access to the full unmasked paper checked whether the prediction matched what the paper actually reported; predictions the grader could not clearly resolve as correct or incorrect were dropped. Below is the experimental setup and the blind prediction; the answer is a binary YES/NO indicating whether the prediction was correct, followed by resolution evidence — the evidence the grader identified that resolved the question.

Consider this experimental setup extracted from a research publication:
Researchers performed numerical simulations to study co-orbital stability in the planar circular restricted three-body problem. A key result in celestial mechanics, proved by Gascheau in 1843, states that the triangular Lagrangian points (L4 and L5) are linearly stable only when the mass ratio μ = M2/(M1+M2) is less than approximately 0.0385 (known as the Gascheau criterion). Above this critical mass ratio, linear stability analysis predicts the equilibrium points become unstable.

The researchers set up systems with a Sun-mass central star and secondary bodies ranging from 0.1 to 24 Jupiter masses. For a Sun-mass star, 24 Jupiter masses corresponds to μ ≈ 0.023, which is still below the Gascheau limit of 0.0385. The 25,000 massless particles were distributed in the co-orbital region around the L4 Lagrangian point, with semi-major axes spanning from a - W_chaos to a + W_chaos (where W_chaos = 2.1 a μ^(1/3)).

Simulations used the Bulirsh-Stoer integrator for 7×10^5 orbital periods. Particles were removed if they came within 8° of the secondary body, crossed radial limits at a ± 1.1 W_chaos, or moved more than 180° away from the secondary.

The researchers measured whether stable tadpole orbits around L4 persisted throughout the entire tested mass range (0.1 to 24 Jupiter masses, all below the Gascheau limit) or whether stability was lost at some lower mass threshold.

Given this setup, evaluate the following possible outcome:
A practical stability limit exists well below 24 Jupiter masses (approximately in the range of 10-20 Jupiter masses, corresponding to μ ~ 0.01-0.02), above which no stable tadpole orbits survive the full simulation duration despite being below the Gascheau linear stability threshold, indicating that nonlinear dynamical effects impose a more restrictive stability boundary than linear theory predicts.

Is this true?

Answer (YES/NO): NO